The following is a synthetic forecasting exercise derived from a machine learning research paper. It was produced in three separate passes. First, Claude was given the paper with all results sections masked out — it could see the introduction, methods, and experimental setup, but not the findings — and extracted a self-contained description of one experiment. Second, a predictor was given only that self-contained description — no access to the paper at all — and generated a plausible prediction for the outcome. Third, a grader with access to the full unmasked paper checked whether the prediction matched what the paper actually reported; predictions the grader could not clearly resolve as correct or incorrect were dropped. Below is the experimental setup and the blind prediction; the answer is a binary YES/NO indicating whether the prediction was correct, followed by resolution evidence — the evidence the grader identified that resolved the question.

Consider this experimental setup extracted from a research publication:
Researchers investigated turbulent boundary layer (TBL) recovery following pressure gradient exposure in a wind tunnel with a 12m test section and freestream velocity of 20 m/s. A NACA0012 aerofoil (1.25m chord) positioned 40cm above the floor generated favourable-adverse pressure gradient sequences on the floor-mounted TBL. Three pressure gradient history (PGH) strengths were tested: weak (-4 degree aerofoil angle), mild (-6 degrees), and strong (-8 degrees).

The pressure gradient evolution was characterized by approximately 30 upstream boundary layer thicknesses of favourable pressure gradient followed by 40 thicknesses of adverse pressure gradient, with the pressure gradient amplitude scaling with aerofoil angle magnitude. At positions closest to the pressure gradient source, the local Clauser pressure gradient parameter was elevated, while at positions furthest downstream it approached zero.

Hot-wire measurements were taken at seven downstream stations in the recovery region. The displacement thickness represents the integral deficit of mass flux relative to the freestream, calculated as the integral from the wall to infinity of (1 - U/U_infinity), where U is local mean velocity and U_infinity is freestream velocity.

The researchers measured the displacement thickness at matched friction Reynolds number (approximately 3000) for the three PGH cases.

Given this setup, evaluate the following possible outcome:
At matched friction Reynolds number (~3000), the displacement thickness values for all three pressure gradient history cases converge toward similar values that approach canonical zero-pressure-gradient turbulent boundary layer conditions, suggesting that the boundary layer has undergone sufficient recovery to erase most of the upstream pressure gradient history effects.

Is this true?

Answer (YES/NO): NO